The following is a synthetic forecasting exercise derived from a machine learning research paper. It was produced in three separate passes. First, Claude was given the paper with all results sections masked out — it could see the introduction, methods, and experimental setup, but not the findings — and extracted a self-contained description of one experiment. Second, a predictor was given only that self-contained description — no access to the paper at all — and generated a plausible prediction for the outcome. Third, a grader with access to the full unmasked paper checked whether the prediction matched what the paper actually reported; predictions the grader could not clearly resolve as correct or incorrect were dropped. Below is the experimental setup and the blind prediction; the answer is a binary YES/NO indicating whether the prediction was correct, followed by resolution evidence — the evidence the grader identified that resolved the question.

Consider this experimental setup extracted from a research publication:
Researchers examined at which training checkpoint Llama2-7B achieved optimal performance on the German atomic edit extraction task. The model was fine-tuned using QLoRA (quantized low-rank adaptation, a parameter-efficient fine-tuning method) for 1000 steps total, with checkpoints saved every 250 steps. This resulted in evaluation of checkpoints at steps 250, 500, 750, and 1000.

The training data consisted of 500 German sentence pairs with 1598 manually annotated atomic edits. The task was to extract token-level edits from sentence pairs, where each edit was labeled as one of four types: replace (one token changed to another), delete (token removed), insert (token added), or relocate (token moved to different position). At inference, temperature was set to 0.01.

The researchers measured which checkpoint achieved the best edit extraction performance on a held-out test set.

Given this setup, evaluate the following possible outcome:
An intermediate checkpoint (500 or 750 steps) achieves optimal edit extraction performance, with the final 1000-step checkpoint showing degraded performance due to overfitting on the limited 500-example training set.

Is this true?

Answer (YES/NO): YES